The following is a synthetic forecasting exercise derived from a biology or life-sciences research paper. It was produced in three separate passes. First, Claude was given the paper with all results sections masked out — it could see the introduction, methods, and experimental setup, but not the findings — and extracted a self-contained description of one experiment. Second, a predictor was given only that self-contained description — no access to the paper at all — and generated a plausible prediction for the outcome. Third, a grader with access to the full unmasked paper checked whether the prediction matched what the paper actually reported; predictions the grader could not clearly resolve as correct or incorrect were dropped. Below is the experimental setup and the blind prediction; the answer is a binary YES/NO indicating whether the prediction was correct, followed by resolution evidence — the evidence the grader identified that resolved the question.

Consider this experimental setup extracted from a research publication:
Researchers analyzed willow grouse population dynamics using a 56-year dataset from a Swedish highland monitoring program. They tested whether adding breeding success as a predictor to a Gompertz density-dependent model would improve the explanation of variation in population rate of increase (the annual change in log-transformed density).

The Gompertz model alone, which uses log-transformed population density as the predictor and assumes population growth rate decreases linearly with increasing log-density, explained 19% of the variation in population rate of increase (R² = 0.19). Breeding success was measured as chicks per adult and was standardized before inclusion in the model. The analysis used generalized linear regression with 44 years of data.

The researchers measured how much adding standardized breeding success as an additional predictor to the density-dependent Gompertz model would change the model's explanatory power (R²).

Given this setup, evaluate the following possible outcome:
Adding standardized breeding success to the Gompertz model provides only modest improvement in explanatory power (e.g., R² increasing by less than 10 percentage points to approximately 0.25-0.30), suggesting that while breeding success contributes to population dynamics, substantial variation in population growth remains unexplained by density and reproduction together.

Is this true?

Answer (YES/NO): NO